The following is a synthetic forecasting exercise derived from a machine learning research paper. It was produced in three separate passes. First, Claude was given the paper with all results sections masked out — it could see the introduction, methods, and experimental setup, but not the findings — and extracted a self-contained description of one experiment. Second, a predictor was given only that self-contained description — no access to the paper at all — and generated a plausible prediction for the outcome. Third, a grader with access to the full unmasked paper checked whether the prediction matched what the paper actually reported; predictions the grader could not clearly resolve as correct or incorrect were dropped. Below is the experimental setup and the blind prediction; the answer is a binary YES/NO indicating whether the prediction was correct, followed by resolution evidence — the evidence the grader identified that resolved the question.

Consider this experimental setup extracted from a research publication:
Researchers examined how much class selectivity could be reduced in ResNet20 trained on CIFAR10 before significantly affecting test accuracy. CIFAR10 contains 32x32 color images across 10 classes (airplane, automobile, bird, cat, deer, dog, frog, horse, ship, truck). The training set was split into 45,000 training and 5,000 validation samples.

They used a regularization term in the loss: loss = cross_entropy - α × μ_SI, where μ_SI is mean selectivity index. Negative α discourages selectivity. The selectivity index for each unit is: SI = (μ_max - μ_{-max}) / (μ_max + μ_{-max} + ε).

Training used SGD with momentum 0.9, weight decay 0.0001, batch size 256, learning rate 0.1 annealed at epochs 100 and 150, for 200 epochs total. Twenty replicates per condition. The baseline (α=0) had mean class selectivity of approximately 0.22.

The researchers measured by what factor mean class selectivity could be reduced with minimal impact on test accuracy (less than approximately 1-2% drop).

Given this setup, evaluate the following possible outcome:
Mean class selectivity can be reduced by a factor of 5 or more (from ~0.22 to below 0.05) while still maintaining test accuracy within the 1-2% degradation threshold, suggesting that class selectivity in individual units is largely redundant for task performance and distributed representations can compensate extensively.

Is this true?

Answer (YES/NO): YES